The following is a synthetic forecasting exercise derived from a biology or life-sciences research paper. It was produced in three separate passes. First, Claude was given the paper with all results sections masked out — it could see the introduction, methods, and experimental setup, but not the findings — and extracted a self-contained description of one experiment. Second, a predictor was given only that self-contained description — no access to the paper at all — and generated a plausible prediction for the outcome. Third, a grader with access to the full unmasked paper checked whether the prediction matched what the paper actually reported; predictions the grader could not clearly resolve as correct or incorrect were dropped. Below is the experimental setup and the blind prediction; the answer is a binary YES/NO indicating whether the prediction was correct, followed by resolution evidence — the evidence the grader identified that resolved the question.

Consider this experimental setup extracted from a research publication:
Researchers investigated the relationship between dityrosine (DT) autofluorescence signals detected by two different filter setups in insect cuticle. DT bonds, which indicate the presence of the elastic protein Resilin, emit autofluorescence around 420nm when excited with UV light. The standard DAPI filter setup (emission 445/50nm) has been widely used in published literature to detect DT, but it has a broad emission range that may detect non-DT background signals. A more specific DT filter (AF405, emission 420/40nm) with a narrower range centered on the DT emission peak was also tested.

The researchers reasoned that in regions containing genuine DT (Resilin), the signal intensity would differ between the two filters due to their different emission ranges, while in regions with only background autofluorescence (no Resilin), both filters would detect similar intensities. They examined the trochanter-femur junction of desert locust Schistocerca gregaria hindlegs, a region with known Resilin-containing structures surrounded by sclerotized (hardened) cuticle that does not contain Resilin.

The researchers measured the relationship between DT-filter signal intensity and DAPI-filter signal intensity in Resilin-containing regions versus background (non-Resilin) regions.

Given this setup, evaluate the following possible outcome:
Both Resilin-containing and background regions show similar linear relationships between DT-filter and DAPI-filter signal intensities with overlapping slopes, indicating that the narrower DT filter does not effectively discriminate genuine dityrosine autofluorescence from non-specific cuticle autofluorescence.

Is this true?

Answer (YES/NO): NO